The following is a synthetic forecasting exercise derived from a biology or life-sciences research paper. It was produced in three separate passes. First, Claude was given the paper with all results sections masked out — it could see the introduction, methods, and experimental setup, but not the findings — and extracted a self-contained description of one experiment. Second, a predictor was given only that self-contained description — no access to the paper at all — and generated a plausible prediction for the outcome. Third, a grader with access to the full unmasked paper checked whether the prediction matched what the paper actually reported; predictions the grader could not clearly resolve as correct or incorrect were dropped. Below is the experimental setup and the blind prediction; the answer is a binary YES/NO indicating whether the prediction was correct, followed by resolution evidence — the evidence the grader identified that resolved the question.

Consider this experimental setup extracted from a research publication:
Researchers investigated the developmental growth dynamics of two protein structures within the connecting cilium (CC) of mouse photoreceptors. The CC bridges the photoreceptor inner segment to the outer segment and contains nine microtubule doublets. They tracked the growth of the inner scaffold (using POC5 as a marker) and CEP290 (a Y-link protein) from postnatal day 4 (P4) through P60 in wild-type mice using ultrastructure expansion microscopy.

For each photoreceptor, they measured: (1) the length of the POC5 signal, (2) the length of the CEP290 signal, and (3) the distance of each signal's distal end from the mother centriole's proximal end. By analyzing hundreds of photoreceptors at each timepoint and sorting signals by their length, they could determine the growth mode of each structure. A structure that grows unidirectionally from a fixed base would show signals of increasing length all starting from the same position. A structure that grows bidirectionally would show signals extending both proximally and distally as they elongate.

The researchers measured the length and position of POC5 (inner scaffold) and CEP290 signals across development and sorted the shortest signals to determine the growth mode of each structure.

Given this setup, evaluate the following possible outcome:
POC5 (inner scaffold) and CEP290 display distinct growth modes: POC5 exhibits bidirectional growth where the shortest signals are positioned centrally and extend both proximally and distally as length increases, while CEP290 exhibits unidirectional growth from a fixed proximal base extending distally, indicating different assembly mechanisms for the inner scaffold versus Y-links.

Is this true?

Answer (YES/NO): YES